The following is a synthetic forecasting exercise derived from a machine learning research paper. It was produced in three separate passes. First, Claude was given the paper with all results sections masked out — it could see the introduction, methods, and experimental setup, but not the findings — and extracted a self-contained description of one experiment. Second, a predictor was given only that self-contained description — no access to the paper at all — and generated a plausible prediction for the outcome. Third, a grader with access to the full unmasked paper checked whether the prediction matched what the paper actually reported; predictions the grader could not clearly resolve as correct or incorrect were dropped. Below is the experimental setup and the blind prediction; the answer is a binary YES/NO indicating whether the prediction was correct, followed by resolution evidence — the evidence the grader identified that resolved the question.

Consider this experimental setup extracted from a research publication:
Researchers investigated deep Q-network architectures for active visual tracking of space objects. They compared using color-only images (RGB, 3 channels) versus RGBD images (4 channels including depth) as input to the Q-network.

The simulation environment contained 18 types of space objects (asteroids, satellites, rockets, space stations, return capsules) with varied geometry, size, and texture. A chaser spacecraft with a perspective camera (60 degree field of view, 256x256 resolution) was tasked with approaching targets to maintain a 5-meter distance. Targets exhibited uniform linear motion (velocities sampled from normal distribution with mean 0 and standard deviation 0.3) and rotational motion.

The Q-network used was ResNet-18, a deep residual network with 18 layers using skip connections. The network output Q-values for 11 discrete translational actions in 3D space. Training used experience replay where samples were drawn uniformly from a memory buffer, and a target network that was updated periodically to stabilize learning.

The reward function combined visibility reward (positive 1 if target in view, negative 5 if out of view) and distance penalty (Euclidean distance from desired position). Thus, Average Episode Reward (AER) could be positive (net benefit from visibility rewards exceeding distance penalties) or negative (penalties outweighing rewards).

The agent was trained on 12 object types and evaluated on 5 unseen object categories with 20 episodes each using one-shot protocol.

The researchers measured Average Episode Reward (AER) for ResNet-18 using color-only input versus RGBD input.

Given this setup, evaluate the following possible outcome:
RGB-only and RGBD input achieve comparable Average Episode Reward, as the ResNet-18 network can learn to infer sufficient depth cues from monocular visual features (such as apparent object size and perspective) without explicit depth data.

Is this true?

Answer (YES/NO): NO